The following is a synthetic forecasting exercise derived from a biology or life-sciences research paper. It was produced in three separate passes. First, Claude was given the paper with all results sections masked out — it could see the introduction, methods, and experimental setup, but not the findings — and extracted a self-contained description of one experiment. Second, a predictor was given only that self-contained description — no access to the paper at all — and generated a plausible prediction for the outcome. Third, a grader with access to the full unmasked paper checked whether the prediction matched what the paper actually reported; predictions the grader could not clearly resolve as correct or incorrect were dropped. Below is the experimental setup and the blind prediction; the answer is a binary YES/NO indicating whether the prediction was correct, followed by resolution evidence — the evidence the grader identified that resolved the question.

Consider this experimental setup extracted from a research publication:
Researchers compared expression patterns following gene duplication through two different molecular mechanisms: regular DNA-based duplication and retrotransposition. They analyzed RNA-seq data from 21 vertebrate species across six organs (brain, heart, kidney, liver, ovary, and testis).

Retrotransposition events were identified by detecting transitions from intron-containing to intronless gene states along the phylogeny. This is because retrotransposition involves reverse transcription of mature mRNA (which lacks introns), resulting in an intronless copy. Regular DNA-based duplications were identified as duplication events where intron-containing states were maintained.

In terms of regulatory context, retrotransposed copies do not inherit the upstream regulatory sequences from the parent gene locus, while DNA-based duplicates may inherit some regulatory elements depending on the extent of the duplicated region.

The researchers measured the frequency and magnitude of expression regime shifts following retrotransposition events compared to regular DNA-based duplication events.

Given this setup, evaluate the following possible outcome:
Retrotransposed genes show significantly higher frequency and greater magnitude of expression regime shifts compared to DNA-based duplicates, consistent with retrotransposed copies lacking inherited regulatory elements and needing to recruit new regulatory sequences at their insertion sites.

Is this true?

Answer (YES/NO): YES